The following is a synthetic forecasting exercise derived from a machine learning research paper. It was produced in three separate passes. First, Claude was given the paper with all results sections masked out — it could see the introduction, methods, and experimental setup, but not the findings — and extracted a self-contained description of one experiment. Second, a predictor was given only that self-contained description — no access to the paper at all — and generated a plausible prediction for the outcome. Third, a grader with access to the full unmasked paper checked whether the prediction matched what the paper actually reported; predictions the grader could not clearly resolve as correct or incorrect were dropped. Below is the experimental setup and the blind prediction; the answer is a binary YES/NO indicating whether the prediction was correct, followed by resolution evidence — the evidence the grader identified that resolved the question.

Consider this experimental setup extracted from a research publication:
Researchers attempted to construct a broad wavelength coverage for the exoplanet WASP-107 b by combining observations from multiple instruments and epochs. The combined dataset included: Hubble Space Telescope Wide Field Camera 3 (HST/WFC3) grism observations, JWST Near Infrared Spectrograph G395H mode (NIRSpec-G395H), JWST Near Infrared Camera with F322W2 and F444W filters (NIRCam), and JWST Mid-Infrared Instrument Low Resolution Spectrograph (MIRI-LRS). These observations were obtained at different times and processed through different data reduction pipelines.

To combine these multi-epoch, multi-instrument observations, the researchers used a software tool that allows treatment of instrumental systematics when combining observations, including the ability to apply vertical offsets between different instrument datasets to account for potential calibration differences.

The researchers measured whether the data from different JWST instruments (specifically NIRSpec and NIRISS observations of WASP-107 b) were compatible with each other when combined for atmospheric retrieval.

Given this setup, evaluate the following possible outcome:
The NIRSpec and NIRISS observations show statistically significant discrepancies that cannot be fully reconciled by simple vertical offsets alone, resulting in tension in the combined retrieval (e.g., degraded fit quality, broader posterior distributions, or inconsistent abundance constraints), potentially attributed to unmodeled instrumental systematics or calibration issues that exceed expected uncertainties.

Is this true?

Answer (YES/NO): YES